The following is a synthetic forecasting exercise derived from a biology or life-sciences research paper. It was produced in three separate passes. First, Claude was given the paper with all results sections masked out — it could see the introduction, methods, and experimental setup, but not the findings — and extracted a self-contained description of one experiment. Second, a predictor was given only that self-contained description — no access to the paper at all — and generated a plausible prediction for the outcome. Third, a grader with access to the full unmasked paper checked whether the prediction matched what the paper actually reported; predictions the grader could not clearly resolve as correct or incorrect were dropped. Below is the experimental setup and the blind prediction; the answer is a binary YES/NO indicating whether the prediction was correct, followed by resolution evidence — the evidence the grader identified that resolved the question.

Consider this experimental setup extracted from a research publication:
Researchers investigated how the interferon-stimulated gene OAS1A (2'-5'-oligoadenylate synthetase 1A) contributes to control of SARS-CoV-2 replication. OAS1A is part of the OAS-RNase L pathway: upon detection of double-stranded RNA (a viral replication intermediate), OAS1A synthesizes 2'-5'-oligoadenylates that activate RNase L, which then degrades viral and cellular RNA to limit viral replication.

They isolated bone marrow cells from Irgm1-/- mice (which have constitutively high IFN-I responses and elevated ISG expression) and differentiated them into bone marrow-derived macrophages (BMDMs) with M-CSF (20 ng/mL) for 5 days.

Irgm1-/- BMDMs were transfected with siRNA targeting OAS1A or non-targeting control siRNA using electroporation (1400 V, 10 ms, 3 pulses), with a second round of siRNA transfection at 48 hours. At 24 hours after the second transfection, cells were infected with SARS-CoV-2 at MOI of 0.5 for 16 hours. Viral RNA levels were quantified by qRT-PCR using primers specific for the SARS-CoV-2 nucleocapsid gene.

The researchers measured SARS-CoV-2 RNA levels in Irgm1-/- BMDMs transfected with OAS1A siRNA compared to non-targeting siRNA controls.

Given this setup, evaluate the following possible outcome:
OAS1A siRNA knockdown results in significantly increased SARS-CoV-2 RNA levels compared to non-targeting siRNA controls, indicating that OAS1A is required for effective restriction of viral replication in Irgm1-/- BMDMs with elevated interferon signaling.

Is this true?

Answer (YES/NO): YES